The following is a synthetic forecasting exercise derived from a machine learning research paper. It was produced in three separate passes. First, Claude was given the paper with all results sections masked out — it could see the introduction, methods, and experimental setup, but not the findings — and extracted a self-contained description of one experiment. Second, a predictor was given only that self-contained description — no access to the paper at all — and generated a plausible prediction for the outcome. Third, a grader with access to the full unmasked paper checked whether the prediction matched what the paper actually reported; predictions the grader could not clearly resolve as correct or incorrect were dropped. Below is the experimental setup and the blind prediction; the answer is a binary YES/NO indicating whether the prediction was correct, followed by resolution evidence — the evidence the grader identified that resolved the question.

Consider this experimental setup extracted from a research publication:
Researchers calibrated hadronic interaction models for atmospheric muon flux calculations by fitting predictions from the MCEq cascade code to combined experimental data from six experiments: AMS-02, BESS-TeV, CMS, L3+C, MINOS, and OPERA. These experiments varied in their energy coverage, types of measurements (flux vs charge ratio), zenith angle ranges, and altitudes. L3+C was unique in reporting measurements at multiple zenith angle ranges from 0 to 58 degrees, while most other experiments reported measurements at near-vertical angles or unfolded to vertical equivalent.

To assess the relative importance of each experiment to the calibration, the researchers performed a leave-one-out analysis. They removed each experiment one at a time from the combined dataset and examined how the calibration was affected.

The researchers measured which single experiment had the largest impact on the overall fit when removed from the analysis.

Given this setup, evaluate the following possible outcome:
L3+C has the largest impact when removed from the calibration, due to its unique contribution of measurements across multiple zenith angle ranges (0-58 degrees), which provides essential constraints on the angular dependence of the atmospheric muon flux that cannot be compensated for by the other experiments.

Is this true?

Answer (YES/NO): YES